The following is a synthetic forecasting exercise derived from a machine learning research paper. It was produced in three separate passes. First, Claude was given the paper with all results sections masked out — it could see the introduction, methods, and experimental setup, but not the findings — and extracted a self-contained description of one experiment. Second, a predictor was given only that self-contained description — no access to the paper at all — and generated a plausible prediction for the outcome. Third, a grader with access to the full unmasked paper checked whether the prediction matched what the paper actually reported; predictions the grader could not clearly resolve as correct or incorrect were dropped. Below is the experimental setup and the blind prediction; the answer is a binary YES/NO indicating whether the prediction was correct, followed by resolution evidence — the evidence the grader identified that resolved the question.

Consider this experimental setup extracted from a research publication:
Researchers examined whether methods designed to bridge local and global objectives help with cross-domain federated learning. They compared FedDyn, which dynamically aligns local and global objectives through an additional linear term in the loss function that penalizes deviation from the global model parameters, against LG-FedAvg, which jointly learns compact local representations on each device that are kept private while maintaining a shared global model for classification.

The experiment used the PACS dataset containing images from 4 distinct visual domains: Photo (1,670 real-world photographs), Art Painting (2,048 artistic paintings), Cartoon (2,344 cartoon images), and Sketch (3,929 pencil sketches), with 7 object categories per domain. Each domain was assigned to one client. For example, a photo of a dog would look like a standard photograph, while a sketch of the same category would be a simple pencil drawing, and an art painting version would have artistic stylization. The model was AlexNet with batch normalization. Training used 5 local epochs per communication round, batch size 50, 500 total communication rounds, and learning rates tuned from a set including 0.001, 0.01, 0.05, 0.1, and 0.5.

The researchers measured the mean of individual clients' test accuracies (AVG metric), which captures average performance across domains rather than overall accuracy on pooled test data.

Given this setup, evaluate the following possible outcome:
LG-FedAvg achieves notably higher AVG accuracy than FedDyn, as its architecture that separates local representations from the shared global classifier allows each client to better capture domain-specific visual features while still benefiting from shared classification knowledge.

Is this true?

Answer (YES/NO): YES